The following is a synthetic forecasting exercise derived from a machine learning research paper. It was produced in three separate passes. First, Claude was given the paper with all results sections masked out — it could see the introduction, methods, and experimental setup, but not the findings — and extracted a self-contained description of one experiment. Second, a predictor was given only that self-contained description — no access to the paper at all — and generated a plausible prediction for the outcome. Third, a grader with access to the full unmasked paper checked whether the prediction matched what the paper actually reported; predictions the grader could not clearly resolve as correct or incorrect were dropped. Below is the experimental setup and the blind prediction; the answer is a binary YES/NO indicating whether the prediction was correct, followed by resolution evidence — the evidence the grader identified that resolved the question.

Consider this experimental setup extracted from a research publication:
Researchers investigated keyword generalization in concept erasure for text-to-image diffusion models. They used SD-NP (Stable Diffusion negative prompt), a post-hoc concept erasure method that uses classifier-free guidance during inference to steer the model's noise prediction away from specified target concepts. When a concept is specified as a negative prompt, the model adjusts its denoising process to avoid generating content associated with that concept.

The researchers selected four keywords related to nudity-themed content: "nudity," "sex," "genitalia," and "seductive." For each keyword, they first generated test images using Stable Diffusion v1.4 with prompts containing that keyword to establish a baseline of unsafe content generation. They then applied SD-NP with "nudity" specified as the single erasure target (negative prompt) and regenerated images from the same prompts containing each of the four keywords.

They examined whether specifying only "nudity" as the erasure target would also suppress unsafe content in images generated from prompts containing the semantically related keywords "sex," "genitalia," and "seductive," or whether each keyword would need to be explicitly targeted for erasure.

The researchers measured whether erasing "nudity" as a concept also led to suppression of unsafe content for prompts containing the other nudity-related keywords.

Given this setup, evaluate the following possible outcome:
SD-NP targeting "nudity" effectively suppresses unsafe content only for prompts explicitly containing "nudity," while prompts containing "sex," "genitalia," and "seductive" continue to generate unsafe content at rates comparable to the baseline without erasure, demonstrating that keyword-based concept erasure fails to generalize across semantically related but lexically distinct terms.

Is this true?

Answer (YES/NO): NO